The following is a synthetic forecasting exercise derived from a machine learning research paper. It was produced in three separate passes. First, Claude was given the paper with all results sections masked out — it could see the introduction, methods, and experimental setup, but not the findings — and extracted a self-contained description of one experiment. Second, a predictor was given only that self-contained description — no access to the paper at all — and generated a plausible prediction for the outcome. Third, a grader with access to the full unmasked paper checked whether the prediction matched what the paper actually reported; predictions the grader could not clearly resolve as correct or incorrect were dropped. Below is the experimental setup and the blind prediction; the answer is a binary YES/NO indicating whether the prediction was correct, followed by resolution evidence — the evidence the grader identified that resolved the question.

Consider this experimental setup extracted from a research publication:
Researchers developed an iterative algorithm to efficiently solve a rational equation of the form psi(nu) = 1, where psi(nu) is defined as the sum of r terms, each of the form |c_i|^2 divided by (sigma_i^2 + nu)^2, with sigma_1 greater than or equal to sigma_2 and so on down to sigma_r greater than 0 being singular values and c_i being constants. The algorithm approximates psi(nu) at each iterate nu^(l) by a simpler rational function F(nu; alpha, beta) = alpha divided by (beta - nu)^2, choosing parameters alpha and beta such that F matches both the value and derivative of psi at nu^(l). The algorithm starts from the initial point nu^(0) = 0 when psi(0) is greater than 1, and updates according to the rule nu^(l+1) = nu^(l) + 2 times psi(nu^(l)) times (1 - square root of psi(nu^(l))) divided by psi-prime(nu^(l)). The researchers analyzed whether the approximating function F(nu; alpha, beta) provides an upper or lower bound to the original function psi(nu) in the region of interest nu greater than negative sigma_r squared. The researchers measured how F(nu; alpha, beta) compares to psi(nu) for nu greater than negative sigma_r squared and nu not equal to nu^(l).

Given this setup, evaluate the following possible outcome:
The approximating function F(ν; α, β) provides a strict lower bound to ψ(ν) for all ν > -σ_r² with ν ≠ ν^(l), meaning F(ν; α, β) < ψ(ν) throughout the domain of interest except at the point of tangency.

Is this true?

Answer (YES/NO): YES